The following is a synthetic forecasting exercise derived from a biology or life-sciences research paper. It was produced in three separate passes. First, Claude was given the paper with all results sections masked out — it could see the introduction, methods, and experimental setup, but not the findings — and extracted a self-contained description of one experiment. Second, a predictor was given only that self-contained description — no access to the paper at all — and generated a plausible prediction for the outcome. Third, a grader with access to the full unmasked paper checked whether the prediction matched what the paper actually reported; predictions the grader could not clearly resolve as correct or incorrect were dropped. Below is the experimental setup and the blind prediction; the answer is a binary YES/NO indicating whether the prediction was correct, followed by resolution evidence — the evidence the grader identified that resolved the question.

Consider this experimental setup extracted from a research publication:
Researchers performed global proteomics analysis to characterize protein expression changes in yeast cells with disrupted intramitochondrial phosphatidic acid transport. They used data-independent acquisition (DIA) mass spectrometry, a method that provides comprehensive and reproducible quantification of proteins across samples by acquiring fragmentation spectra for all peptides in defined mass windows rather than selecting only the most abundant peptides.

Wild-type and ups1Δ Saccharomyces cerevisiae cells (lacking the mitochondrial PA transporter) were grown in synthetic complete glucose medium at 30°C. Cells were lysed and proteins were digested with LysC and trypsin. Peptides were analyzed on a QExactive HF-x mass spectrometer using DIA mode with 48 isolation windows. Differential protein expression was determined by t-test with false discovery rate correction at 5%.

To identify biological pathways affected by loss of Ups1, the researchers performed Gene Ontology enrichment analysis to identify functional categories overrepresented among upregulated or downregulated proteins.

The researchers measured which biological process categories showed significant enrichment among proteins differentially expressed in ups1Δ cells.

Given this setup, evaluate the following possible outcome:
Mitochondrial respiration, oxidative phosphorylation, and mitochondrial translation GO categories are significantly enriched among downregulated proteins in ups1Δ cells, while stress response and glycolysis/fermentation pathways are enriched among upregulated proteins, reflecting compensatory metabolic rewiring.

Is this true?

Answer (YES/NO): NO